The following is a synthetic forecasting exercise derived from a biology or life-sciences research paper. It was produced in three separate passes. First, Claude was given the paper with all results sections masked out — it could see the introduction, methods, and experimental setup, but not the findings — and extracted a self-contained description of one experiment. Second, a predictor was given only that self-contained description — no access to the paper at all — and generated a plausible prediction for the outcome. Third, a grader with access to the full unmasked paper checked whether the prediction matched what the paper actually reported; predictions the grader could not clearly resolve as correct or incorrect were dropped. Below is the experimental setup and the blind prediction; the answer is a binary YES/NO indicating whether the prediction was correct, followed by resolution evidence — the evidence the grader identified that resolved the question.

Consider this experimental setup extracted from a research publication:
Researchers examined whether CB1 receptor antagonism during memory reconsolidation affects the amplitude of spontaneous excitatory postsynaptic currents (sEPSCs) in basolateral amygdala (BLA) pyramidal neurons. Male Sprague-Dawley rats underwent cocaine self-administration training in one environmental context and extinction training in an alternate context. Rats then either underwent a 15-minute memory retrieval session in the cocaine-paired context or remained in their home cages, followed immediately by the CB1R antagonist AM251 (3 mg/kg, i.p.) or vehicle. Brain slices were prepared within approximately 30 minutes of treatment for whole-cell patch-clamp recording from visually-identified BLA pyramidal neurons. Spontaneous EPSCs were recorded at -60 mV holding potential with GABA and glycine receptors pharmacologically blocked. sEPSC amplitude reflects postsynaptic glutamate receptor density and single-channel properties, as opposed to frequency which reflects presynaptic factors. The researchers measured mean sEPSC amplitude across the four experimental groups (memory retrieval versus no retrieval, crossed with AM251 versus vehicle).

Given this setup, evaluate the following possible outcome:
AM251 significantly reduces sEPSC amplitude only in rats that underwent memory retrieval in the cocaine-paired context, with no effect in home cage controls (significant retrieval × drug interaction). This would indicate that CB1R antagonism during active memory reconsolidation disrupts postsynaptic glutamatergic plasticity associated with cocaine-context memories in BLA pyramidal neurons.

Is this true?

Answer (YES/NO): NO